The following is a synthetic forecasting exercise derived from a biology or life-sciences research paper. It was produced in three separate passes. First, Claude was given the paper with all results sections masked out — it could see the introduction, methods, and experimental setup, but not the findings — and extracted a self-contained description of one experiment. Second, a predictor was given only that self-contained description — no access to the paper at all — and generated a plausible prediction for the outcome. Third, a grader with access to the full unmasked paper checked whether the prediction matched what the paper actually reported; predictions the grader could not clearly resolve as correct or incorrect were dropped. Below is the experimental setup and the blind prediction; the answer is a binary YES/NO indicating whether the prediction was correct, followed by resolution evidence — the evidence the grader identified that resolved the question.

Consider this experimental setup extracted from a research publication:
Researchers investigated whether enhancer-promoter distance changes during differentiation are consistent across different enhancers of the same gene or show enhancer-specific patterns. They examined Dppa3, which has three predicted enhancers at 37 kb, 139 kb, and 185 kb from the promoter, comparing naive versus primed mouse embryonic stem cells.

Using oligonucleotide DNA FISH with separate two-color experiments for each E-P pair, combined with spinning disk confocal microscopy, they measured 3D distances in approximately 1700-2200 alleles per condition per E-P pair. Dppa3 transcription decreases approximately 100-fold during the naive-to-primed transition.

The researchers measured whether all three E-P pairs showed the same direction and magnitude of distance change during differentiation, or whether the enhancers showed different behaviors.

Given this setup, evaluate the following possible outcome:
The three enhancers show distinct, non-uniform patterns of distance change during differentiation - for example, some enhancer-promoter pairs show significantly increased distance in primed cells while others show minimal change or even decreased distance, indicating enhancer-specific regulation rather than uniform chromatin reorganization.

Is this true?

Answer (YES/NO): YES